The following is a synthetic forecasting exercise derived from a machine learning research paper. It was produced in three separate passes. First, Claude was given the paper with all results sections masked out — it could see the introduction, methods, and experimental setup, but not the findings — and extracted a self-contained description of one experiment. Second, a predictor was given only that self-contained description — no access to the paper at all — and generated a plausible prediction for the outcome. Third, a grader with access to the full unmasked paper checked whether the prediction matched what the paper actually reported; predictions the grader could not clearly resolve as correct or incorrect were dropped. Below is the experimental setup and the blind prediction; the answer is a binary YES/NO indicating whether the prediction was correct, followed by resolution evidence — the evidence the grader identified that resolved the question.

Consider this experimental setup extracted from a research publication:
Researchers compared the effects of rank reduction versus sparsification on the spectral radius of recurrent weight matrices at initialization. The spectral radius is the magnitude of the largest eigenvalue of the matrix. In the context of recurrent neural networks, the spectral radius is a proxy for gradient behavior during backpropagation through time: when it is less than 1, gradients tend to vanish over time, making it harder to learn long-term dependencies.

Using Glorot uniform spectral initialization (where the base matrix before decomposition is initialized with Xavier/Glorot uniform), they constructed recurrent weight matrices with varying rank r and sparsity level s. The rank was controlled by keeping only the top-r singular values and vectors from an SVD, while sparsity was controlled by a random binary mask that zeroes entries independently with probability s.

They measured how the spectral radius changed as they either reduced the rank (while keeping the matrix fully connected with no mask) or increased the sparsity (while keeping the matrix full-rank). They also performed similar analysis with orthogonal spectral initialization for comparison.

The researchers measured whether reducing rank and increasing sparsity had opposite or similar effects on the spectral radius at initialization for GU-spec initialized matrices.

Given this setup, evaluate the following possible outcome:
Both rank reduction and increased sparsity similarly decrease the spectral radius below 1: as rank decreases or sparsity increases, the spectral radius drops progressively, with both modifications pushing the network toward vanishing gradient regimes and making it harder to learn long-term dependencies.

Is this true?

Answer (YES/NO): YES